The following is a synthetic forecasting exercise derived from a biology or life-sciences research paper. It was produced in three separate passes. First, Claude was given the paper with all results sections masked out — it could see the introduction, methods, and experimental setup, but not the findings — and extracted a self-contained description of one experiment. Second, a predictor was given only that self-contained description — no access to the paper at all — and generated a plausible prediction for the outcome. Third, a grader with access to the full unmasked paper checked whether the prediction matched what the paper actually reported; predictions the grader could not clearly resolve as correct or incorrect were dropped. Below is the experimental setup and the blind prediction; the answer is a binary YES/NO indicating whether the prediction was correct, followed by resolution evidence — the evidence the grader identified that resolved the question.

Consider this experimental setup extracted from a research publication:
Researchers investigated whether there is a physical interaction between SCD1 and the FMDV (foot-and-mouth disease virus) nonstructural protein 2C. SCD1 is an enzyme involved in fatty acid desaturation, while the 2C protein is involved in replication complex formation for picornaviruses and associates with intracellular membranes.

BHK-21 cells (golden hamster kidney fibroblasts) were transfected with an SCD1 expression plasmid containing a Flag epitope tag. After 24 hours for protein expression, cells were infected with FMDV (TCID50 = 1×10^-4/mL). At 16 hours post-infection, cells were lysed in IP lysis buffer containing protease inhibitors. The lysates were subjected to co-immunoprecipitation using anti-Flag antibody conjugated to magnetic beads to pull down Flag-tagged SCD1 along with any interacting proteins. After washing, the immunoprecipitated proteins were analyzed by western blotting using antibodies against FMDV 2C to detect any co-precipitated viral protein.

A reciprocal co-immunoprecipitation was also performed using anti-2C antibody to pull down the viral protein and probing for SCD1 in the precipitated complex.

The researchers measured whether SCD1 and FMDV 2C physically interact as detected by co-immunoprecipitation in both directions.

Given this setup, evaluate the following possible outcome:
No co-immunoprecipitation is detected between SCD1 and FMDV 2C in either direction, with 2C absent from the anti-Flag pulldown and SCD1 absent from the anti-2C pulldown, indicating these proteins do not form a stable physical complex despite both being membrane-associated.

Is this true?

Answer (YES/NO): NO